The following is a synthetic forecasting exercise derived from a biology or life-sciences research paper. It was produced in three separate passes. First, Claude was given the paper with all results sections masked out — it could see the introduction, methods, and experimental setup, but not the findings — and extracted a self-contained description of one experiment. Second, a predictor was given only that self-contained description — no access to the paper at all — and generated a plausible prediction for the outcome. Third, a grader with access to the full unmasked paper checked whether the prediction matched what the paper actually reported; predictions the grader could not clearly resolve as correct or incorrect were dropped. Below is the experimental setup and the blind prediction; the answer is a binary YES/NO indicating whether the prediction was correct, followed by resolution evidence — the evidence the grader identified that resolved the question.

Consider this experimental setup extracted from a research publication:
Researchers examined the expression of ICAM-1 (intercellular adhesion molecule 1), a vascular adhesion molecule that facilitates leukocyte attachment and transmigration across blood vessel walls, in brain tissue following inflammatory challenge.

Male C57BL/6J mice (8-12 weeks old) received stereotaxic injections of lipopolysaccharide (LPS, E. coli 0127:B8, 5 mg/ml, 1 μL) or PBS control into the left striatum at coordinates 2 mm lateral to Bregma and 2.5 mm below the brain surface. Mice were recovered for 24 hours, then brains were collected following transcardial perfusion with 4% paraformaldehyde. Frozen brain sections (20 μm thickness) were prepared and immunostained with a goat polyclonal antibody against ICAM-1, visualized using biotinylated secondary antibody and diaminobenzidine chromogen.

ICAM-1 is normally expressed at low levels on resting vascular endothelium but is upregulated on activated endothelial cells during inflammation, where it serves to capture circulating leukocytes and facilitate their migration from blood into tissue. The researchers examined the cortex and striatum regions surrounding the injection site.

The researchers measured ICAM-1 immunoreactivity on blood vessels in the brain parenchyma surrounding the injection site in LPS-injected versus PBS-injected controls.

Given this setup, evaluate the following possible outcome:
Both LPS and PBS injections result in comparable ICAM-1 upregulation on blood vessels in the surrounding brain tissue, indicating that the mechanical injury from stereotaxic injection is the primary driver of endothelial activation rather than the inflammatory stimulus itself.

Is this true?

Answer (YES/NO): NO